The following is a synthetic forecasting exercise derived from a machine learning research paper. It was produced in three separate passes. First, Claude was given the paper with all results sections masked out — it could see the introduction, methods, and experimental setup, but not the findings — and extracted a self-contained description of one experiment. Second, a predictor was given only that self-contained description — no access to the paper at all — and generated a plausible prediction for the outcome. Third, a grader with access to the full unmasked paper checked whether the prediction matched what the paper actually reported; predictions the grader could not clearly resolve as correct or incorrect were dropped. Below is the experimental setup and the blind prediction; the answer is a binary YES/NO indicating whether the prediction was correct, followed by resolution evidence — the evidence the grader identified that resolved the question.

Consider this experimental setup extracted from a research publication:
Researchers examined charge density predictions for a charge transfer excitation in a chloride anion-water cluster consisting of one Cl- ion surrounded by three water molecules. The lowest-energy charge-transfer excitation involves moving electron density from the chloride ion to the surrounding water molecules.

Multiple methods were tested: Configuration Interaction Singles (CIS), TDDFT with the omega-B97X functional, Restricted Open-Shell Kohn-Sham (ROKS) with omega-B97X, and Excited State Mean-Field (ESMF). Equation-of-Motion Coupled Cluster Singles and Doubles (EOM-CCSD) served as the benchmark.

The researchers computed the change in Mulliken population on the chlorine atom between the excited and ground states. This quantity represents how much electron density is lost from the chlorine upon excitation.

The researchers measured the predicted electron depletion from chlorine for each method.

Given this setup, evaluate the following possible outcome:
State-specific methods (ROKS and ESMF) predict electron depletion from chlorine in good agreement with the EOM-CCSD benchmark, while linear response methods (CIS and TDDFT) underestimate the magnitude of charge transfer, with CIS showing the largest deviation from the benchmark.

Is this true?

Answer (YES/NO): NO